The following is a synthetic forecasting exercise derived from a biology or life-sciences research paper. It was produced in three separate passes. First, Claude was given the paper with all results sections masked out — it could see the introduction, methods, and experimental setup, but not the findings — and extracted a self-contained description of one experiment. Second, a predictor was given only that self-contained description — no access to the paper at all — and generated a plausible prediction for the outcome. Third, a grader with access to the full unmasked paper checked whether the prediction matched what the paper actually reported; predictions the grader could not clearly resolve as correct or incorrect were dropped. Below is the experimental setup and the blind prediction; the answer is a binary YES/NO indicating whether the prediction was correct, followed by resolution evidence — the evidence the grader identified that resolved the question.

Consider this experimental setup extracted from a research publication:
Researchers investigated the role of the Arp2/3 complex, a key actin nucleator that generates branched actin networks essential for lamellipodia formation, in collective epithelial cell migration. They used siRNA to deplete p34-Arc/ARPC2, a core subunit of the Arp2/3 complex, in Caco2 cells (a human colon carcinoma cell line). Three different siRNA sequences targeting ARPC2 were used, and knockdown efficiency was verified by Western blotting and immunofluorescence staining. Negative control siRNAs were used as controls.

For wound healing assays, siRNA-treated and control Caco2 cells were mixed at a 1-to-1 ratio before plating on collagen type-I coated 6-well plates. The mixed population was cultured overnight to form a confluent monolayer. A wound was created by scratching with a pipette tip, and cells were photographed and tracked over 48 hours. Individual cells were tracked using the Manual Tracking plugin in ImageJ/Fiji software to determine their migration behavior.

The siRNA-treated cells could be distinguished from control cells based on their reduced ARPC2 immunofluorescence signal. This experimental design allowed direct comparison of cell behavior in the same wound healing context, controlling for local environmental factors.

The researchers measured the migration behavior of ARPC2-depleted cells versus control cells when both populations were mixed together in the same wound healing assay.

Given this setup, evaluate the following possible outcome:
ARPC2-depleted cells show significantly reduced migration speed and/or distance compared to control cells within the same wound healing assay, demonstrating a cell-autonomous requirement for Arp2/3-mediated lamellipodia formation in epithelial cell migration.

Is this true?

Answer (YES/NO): YES